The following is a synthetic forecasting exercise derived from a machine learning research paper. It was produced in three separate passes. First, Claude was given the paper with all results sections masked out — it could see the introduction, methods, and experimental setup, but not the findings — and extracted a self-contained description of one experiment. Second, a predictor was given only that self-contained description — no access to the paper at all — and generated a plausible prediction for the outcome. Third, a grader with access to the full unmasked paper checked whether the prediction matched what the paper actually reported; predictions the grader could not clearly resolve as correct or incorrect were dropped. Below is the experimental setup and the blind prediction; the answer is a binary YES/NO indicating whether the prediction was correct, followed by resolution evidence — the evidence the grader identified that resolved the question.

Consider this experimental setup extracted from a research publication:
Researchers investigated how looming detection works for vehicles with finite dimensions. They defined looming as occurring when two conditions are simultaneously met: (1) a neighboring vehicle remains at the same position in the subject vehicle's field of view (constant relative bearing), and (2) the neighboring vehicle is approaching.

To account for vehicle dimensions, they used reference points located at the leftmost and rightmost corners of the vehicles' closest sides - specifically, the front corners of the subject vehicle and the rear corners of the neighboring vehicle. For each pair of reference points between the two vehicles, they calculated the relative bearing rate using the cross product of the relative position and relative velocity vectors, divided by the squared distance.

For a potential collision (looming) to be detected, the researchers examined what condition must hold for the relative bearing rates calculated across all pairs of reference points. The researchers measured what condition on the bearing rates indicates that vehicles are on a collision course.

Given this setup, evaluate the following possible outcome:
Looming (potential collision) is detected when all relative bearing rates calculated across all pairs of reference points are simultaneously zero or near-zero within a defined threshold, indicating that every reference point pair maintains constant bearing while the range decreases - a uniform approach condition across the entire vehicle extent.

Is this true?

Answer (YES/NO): NO